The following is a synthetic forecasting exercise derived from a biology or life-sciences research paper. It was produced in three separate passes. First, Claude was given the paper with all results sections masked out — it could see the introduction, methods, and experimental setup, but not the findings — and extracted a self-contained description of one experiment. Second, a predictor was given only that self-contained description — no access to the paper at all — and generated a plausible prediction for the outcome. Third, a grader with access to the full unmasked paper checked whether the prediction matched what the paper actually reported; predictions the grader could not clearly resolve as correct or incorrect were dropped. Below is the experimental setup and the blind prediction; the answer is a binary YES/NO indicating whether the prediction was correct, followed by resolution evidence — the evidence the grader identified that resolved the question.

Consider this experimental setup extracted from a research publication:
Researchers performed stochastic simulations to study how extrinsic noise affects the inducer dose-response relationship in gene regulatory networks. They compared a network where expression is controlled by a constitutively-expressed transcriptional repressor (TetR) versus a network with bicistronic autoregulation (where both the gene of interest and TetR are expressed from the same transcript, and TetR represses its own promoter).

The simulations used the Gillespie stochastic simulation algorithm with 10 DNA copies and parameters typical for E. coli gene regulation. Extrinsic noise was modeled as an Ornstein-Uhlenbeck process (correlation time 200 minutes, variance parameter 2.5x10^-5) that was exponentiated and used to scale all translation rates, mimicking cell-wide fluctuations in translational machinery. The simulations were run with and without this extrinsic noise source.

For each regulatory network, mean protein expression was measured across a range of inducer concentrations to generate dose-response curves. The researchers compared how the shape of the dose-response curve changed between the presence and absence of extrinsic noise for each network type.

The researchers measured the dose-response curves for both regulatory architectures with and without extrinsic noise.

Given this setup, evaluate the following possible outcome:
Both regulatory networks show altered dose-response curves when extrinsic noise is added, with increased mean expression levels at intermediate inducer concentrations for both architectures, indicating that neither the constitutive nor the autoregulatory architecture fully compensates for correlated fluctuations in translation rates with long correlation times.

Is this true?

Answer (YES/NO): NO